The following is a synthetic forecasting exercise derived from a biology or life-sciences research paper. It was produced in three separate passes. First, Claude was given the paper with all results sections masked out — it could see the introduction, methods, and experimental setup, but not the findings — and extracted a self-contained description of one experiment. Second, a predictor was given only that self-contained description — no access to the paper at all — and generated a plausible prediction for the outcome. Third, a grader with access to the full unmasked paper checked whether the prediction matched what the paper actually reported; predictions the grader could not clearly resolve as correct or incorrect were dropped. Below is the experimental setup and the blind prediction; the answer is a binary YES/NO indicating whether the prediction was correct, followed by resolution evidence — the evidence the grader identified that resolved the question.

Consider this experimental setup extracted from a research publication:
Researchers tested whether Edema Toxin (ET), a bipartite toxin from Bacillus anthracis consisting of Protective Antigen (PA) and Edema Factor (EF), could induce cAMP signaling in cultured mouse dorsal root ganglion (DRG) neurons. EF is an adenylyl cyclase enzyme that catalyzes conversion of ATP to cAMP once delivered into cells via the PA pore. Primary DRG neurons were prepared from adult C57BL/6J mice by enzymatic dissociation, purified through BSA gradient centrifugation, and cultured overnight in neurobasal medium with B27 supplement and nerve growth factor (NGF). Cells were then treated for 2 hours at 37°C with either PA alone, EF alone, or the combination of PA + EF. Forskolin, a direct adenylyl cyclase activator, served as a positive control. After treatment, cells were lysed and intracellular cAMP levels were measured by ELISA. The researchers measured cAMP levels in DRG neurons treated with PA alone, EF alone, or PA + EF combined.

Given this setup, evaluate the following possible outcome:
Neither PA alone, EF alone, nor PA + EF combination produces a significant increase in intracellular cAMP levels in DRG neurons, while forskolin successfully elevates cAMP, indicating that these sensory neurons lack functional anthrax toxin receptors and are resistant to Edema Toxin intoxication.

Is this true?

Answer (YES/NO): NO